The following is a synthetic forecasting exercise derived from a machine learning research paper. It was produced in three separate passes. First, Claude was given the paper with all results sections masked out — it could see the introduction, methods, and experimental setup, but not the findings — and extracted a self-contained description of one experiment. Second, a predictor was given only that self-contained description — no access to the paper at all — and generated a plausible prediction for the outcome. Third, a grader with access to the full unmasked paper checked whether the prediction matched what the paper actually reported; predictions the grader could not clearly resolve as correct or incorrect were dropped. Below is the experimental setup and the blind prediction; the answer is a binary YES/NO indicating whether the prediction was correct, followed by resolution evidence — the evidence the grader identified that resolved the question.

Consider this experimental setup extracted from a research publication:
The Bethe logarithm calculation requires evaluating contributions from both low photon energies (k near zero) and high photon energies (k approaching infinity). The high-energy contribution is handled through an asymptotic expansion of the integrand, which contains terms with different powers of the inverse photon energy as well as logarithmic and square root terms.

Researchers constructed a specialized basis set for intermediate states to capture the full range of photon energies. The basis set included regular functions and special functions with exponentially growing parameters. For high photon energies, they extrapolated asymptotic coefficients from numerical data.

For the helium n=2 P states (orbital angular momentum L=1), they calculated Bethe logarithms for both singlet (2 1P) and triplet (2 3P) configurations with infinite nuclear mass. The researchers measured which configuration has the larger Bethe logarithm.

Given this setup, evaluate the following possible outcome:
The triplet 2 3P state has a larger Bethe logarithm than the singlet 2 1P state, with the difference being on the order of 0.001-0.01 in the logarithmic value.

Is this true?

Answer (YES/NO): NO